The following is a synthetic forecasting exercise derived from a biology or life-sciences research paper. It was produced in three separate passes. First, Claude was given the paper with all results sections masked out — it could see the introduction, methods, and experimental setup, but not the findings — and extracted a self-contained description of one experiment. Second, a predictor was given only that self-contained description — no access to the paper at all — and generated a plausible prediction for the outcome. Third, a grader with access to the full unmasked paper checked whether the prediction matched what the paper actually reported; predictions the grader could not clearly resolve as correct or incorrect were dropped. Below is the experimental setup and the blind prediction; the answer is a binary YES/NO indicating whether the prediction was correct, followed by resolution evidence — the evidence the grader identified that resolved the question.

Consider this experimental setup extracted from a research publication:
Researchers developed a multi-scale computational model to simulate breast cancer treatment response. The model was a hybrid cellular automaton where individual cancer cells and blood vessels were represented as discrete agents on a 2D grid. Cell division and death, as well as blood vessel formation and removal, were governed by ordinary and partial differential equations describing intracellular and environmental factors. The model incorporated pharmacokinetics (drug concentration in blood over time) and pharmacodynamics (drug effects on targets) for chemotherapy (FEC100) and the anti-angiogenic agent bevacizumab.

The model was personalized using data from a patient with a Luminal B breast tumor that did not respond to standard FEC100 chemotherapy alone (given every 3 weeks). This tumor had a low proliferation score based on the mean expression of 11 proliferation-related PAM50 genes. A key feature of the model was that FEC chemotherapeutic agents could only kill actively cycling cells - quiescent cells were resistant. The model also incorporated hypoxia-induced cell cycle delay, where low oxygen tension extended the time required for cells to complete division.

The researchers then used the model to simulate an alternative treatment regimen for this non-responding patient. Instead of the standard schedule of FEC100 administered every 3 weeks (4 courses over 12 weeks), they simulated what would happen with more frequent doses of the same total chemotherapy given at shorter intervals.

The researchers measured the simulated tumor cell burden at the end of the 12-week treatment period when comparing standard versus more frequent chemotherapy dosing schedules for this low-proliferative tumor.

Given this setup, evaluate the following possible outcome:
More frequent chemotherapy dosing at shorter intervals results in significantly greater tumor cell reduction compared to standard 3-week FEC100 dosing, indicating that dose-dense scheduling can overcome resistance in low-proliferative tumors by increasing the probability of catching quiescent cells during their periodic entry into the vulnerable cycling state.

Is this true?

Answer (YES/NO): YES